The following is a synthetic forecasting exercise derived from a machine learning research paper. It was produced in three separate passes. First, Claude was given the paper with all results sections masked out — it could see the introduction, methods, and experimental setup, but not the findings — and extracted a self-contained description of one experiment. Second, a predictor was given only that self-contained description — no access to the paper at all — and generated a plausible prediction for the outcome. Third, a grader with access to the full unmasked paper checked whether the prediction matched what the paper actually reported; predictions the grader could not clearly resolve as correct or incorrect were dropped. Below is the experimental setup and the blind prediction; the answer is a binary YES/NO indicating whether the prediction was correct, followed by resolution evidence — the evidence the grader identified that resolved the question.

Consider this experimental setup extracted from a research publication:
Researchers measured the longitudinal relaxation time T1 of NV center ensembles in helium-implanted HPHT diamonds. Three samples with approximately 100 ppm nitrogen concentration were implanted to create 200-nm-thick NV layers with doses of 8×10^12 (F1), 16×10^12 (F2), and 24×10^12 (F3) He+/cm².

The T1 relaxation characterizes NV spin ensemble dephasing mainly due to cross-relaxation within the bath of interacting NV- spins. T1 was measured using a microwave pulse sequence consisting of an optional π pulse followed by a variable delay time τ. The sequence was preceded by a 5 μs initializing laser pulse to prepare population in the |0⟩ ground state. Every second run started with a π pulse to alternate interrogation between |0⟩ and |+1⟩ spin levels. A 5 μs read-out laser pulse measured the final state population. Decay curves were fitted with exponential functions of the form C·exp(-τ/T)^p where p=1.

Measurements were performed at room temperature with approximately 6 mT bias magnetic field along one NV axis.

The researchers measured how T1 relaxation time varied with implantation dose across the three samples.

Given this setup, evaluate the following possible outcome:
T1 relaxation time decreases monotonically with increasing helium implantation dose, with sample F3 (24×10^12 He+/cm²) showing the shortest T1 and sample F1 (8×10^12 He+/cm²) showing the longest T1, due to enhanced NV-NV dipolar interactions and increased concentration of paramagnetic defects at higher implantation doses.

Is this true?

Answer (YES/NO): YES